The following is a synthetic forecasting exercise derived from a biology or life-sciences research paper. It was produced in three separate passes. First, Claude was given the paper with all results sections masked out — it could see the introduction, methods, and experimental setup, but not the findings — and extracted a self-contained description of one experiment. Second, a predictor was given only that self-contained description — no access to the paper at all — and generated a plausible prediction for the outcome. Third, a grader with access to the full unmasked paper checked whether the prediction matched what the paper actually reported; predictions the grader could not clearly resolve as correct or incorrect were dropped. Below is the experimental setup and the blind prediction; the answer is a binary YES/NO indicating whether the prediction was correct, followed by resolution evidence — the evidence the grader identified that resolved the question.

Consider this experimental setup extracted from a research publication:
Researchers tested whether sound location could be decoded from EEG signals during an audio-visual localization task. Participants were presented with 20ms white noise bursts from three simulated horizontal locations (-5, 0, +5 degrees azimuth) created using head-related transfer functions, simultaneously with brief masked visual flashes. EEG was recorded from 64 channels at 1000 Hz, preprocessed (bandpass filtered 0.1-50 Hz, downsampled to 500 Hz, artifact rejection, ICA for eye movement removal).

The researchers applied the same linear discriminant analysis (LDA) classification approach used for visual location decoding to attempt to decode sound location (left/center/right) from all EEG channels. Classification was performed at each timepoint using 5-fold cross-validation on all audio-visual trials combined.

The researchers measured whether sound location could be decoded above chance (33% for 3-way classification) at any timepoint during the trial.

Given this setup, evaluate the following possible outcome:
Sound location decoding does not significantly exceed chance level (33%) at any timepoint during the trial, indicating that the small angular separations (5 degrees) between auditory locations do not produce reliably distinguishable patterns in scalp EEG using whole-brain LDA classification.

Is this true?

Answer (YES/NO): YES